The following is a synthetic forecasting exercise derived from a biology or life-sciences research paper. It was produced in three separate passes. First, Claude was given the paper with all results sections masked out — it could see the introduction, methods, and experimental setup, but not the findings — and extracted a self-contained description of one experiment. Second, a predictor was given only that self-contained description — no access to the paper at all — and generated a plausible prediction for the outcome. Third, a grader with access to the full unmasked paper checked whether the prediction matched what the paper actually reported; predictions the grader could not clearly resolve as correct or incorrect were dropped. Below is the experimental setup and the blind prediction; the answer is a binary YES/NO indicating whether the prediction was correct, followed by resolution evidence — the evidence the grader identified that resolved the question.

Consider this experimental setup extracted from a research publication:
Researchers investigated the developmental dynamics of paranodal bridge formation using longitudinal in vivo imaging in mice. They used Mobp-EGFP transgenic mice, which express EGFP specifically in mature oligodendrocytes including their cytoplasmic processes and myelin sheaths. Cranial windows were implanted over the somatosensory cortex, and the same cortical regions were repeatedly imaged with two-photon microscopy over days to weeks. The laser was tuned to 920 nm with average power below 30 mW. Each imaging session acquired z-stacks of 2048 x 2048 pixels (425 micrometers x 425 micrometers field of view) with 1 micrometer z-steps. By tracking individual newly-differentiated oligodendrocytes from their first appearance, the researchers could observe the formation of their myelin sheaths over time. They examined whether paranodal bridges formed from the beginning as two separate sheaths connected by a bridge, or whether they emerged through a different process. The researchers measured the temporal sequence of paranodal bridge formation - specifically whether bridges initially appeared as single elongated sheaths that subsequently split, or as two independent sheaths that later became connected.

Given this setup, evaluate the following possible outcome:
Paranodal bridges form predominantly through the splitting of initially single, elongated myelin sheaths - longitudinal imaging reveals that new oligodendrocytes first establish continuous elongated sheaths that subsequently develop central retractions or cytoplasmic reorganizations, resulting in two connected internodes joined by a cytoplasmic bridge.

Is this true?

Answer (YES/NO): YES